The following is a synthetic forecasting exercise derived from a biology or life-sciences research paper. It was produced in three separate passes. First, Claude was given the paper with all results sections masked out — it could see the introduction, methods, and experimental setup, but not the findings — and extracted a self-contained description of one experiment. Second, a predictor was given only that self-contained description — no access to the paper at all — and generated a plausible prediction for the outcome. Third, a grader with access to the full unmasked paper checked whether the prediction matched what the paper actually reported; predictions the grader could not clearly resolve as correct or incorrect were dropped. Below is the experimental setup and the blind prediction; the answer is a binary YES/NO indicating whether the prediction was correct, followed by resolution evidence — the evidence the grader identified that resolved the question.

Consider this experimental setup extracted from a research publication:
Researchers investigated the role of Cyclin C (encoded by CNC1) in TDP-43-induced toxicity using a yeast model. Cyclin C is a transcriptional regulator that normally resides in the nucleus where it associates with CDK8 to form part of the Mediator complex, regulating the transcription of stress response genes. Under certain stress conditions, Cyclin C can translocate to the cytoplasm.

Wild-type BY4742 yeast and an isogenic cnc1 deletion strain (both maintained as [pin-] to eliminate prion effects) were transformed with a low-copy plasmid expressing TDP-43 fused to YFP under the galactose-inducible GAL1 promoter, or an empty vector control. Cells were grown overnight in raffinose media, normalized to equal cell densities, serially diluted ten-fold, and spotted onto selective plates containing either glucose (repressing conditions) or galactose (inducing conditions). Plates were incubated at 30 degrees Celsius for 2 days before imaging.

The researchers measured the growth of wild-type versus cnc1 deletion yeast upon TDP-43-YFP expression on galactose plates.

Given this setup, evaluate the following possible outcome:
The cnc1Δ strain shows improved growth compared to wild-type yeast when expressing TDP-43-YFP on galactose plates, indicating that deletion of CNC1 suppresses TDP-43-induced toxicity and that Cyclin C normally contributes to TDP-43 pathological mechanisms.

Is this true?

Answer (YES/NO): YES